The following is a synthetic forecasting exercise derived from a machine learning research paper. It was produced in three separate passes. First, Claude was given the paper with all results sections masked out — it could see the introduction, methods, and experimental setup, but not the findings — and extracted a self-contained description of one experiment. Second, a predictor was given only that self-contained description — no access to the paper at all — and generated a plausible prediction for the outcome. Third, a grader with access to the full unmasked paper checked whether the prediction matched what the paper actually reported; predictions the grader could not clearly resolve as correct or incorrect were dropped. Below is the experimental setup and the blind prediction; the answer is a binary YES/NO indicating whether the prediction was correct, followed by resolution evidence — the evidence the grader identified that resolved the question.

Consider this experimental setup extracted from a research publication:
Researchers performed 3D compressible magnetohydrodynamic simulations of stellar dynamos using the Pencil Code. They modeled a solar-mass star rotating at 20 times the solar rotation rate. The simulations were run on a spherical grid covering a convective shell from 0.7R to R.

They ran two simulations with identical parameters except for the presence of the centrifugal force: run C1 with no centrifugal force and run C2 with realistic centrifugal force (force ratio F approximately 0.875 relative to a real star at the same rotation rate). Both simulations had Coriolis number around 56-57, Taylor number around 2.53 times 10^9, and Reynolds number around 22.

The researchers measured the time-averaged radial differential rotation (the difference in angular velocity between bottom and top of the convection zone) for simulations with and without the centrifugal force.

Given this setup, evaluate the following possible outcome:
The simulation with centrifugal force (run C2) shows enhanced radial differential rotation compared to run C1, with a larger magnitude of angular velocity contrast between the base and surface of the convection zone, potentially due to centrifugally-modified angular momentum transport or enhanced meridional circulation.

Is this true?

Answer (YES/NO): NO